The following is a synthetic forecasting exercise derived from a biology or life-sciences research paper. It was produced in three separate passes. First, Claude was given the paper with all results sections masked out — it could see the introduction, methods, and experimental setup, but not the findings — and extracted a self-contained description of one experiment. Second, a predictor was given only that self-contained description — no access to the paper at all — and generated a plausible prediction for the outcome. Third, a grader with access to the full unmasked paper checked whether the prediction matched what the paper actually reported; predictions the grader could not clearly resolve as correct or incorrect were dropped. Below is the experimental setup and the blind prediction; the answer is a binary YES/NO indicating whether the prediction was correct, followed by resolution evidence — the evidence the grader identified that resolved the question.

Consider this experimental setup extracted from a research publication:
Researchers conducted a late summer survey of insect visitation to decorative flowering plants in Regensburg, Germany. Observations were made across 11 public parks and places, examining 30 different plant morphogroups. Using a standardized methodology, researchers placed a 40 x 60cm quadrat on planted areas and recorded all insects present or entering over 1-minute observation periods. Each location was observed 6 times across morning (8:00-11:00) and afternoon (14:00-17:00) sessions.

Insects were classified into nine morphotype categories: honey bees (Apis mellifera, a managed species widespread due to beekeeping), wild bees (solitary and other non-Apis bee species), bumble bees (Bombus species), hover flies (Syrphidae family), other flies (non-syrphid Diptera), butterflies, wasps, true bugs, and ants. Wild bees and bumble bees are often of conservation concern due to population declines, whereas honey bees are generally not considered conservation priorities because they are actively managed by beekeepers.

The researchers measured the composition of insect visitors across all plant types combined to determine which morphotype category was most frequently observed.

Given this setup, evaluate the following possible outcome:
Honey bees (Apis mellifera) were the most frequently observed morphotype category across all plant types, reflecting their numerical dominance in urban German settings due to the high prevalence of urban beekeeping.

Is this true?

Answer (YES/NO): YES